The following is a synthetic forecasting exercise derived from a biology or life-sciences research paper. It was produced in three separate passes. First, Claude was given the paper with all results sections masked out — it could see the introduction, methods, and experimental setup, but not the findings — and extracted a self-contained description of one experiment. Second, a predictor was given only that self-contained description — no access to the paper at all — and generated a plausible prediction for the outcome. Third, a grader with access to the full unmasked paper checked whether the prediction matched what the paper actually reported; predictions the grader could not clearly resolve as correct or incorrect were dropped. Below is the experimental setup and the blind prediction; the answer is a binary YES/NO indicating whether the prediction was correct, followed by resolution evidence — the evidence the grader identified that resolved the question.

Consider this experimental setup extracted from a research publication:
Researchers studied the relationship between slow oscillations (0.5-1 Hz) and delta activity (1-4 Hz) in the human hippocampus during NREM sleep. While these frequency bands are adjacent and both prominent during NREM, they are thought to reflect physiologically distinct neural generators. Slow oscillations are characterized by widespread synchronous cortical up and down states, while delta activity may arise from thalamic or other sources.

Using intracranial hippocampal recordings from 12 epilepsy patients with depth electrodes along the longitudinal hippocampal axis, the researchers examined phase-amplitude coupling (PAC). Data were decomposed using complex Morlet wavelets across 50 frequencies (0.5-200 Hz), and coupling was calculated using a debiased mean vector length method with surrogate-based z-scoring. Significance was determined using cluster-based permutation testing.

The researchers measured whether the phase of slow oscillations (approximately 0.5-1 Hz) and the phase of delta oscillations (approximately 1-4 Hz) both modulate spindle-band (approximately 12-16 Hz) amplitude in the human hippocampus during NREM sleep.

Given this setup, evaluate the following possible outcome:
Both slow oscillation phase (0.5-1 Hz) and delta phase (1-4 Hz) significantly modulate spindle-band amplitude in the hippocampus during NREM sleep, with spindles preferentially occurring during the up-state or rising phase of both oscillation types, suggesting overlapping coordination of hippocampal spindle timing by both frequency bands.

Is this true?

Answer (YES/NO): NO